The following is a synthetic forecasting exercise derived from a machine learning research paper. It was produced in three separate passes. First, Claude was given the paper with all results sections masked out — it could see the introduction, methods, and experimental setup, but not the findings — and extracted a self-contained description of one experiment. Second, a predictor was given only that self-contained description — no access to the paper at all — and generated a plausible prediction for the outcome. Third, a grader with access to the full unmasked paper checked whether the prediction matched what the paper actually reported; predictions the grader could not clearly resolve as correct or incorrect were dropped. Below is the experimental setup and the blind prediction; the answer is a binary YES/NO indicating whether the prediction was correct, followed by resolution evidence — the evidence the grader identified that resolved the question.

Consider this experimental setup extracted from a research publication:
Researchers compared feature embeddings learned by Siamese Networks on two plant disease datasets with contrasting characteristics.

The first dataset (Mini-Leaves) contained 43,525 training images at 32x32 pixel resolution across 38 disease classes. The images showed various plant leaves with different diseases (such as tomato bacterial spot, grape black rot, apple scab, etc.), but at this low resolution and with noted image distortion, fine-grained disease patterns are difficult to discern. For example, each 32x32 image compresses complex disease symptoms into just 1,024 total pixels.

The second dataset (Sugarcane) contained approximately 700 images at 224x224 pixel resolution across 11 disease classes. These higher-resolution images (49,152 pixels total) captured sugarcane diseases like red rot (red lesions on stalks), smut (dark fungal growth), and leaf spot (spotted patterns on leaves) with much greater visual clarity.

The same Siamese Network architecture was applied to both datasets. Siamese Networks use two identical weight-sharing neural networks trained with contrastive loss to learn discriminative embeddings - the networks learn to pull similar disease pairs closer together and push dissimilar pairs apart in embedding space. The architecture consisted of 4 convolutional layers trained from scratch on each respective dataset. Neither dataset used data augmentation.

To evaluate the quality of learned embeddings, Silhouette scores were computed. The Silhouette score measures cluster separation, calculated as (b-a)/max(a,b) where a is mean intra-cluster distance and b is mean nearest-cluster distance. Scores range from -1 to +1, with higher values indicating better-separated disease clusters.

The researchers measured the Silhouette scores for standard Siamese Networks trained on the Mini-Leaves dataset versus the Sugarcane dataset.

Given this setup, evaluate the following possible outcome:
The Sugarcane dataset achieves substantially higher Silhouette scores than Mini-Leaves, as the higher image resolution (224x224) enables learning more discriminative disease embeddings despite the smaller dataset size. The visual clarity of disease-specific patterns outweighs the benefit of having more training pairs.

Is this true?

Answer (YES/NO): NO